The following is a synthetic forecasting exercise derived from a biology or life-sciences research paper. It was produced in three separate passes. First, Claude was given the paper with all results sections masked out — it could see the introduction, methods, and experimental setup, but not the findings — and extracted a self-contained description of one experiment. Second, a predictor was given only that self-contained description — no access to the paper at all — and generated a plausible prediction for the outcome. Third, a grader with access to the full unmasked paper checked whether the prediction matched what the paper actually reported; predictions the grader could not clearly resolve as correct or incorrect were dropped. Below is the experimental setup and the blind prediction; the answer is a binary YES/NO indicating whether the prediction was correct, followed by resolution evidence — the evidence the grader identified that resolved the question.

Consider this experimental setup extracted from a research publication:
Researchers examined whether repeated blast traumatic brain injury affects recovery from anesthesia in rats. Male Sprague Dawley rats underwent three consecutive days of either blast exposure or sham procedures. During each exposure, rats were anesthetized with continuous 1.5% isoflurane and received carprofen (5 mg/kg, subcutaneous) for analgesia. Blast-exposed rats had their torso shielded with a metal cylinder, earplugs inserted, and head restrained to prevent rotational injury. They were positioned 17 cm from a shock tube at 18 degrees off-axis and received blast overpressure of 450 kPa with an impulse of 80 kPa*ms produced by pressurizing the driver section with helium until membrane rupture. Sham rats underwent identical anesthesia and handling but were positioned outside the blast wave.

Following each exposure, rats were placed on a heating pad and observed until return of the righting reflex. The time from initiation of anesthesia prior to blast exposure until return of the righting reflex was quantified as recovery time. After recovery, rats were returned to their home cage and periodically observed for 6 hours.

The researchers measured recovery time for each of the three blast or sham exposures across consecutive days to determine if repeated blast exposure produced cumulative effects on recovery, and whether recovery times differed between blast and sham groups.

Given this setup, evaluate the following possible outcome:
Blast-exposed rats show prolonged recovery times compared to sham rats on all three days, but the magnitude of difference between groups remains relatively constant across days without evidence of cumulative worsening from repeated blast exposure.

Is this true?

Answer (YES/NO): NO